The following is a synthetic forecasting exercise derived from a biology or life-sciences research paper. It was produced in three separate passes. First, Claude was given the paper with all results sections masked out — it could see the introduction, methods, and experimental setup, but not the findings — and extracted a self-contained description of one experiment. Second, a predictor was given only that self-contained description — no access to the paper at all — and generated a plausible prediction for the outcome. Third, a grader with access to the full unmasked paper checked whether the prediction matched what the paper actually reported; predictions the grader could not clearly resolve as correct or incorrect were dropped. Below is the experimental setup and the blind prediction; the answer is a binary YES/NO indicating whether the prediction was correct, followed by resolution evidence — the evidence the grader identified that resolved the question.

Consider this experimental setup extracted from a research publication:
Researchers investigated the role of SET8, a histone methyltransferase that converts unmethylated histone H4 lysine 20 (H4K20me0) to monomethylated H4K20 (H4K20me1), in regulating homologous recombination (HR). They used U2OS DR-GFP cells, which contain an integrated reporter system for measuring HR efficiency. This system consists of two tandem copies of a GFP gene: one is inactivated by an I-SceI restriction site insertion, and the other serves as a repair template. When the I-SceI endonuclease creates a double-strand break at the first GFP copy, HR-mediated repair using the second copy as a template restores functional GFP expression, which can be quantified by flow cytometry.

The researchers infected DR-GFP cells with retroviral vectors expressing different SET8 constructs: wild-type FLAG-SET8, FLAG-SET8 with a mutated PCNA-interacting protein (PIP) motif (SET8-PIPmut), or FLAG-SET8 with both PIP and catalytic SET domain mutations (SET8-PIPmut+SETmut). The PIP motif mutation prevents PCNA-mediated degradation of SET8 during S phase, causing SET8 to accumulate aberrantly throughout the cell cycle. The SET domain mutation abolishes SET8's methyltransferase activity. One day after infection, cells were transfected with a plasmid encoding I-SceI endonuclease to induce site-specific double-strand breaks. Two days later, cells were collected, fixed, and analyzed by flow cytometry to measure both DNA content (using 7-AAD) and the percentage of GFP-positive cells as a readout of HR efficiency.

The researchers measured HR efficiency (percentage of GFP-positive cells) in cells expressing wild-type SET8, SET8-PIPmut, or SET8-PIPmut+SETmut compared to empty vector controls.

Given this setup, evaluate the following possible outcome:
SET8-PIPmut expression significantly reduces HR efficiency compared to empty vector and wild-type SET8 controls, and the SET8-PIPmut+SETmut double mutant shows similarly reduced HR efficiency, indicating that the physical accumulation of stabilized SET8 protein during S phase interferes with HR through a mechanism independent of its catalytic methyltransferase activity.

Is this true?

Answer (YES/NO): NO